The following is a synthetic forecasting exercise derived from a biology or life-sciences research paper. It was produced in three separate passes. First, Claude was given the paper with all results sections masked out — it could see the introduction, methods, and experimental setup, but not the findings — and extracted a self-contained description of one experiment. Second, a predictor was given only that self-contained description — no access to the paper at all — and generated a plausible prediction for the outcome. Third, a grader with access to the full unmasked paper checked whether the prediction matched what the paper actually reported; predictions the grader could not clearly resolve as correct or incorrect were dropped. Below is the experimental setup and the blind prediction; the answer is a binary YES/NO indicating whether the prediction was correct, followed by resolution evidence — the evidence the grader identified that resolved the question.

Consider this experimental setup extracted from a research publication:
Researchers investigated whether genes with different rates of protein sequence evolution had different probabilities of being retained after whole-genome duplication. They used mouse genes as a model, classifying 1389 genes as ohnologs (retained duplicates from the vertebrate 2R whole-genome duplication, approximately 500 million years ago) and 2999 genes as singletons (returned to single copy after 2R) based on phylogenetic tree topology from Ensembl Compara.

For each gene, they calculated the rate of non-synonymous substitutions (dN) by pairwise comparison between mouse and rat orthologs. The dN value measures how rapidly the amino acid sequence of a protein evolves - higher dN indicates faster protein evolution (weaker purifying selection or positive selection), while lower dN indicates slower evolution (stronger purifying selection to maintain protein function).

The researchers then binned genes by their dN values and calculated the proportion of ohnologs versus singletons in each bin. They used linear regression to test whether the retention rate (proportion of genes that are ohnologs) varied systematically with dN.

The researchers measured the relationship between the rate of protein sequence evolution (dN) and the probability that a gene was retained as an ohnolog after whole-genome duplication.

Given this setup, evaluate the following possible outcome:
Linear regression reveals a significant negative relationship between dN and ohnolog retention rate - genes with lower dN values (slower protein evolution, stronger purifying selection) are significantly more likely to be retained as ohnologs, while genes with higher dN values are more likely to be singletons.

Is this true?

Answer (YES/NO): YES